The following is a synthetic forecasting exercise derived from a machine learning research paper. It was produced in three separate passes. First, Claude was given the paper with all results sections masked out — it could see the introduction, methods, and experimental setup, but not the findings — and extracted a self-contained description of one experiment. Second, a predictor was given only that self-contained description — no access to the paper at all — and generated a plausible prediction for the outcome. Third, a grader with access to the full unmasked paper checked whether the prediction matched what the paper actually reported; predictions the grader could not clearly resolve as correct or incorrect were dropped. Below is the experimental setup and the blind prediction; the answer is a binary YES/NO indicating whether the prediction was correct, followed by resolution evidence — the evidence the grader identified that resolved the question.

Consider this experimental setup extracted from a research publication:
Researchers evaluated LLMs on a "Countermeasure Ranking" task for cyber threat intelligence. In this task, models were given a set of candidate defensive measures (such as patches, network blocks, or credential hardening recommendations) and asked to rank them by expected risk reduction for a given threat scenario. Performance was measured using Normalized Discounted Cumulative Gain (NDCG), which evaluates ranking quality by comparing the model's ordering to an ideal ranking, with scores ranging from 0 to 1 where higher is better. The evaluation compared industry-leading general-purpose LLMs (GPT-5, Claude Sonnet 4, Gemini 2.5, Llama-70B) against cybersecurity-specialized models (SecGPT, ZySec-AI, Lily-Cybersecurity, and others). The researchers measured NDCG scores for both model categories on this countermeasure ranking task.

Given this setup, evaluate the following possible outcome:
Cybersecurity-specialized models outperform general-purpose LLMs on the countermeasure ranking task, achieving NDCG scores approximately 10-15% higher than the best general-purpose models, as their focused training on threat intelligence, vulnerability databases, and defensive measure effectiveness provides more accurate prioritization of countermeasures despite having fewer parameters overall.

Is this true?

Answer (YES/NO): NO